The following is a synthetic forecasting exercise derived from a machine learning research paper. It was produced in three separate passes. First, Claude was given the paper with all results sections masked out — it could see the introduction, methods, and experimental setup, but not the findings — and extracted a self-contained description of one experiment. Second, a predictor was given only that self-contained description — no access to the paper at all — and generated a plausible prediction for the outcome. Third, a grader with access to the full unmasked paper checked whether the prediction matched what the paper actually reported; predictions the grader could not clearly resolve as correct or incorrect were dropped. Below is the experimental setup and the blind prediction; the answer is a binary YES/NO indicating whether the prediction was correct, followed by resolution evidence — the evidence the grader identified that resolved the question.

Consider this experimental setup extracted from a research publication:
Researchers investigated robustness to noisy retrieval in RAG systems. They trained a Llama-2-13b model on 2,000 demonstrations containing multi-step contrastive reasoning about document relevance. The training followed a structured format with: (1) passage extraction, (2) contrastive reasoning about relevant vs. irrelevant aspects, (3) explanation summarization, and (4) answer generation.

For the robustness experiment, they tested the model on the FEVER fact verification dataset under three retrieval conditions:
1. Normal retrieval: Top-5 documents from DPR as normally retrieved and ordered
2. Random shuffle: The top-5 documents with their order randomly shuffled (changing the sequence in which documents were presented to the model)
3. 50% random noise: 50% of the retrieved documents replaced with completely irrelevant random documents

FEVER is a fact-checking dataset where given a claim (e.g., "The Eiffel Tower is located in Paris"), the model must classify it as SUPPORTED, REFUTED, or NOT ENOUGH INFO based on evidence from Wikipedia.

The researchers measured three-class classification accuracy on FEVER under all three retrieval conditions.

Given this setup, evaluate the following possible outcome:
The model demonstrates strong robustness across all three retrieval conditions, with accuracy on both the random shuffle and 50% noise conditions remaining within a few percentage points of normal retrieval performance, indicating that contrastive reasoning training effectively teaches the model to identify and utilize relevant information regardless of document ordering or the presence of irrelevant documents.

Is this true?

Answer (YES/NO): NO